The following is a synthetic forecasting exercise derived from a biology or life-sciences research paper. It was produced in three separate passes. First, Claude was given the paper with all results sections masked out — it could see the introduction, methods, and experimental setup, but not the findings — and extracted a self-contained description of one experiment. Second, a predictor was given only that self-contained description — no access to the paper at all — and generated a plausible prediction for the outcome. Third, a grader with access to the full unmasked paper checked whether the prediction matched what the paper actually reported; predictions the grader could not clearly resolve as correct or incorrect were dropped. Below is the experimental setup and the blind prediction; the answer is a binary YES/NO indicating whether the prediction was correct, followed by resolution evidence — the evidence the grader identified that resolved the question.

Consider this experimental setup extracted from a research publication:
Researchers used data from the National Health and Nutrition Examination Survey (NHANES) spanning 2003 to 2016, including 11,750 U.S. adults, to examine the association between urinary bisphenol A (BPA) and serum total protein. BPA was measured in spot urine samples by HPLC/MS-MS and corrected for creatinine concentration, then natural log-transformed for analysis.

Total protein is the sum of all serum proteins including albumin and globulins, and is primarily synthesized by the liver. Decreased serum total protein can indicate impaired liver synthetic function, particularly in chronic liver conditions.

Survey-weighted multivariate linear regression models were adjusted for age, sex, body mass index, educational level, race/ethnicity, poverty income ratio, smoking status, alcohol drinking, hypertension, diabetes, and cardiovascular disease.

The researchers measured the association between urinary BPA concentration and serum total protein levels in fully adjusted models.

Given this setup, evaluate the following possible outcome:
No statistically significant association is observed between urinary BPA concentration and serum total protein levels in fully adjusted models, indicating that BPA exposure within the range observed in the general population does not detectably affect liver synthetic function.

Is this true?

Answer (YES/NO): YES